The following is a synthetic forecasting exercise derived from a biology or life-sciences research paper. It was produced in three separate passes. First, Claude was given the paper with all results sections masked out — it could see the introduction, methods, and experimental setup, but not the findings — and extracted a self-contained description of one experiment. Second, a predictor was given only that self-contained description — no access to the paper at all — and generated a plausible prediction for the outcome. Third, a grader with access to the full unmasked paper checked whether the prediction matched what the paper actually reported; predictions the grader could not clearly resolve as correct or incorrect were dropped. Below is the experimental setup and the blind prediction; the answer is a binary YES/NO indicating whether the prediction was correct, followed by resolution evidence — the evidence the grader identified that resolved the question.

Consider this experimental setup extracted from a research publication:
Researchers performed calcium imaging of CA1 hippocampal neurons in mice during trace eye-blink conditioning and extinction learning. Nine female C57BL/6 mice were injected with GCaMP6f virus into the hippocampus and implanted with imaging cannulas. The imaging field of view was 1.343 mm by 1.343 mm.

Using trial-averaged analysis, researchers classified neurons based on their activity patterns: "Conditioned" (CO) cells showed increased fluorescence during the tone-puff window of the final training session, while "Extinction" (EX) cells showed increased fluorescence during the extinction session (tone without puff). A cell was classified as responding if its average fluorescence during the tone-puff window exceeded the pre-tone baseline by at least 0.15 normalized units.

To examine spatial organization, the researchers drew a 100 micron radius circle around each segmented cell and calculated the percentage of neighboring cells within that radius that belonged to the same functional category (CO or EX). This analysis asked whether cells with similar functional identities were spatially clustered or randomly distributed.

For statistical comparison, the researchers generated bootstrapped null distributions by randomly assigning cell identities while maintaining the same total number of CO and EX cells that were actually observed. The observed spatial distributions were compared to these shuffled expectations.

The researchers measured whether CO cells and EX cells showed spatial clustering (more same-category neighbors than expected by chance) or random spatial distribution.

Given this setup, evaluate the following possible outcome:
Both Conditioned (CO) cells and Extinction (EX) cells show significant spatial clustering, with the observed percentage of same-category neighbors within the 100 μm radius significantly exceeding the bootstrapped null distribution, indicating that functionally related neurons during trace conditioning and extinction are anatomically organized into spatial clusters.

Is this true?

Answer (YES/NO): NO